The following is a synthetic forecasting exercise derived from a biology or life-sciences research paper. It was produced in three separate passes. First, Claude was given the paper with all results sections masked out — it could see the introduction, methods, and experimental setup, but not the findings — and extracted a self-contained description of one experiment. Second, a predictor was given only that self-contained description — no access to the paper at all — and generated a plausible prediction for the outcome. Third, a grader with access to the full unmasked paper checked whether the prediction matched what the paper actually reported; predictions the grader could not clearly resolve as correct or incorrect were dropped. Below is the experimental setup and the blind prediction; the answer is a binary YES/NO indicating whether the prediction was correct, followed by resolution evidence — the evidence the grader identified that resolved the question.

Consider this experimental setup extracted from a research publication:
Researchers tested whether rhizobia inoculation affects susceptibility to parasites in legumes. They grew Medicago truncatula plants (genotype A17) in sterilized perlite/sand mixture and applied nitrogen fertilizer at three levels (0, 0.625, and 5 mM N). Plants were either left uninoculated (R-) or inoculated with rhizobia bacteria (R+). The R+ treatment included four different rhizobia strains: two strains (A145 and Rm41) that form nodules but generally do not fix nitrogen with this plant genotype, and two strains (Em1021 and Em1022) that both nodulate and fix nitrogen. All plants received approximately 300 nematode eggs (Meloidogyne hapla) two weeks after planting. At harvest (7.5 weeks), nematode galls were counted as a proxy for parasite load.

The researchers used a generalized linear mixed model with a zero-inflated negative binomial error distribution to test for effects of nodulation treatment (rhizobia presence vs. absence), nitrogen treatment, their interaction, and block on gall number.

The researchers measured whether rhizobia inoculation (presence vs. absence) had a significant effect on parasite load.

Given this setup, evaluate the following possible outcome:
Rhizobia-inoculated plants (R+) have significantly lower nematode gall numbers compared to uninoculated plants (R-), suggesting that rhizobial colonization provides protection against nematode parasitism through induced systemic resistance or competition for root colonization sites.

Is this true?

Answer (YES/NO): NO